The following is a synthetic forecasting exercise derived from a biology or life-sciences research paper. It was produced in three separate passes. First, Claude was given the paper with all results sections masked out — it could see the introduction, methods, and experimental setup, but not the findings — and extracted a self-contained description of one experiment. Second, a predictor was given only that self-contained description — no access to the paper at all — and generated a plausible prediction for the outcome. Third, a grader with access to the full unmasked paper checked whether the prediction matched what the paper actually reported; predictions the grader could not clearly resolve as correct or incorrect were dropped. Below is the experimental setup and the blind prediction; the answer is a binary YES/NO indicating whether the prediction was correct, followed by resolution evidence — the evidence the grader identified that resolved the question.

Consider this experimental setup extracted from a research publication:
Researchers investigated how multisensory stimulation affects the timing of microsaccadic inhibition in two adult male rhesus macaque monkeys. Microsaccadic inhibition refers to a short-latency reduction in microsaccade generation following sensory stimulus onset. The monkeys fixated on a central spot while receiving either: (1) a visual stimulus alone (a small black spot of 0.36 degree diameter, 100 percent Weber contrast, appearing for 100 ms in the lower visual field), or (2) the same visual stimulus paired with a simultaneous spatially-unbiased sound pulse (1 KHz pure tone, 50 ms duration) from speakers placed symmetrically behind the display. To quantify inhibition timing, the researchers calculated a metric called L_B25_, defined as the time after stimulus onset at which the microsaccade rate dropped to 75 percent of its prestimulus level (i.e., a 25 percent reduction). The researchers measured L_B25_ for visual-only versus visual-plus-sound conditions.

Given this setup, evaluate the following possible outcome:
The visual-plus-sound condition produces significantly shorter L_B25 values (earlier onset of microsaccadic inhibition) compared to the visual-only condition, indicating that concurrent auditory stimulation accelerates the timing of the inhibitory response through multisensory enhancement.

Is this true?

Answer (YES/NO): YES